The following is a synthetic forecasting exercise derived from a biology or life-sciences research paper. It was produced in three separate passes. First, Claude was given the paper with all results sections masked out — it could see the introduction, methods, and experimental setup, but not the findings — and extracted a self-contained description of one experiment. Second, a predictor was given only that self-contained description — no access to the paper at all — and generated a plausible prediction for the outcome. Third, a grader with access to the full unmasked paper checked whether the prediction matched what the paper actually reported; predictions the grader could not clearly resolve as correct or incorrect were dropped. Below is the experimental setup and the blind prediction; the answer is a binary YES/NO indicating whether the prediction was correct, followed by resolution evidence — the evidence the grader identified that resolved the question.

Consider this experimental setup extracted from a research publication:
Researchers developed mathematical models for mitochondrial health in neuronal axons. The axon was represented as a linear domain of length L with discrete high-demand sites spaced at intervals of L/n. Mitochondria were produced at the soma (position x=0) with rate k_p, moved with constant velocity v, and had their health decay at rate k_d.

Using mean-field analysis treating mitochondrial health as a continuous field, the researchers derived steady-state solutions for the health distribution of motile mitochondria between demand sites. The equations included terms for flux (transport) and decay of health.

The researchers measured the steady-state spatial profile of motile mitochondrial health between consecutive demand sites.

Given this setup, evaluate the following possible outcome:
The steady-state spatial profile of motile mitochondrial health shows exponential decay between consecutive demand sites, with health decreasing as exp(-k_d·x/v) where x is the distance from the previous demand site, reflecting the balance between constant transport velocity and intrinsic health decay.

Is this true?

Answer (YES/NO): YES